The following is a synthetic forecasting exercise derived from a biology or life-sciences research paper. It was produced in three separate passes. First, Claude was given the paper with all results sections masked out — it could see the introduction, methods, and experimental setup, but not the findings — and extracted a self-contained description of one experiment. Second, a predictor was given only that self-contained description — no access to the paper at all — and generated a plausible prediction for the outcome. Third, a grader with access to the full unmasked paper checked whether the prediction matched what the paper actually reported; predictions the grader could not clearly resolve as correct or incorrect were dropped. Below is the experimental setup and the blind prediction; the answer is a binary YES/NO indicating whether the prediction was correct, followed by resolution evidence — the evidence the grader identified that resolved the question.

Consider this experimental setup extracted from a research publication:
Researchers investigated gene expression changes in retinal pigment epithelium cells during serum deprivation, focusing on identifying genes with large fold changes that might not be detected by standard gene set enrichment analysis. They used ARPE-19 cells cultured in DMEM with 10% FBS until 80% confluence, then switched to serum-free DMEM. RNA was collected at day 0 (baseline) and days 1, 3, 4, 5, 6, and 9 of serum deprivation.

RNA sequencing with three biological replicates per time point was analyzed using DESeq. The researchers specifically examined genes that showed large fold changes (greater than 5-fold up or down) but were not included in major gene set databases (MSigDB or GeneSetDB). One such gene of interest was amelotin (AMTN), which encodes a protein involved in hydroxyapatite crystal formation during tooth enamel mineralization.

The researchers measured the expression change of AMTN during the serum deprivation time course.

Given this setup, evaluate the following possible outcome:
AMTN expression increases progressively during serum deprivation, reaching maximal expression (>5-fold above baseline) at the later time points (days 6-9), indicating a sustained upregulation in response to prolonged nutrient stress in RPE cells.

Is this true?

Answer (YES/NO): YES